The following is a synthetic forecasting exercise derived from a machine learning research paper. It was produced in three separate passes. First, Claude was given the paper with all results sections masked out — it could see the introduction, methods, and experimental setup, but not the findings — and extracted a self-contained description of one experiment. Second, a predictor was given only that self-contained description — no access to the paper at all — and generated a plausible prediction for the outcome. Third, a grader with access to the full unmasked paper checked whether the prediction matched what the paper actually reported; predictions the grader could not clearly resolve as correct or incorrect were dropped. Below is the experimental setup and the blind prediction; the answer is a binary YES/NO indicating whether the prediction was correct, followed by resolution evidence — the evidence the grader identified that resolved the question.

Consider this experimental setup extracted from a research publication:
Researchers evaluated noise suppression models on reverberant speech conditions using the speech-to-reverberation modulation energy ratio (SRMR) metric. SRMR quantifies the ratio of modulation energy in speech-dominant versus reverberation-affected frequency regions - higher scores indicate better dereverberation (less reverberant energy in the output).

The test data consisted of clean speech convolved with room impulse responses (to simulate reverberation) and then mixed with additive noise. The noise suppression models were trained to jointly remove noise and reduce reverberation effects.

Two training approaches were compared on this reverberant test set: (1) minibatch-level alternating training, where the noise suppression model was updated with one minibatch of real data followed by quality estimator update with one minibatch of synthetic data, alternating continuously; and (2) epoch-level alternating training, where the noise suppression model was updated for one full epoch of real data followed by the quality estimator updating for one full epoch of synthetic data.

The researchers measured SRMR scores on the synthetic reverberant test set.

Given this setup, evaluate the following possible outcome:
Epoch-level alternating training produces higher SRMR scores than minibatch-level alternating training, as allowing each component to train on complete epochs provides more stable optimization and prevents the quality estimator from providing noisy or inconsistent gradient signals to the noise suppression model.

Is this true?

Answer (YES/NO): YES